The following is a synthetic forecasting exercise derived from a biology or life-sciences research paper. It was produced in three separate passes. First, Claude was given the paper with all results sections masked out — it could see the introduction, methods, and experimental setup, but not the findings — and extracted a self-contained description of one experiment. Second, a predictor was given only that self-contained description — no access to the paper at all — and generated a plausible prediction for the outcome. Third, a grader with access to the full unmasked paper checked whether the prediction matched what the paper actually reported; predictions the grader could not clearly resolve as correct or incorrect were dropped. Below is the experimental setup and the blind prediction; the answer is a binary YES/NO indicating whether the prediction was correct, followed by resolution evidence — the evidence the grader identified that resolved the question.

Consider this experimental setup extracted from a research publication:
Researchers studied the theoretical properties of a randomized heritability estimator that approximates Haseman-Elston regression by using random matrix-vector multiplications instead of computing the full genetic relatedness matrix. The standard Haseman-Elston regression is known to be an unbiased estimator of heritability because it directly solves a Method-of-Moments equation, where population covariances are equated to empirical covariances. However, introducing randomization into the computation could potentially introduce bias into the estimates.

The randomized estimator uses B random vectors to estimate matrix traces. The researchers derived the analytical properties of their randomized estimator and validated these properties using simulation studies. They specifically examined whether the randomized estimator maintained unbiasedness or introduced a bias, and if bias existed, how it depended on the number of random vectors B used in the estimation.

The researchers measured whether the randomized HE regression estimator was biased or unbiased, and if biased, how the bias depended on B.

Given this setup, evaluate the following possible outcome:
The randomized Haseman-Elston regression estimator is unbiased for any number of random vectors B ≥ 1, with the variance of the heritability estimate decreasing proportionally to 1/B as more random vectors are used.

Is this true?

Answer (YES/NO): NO